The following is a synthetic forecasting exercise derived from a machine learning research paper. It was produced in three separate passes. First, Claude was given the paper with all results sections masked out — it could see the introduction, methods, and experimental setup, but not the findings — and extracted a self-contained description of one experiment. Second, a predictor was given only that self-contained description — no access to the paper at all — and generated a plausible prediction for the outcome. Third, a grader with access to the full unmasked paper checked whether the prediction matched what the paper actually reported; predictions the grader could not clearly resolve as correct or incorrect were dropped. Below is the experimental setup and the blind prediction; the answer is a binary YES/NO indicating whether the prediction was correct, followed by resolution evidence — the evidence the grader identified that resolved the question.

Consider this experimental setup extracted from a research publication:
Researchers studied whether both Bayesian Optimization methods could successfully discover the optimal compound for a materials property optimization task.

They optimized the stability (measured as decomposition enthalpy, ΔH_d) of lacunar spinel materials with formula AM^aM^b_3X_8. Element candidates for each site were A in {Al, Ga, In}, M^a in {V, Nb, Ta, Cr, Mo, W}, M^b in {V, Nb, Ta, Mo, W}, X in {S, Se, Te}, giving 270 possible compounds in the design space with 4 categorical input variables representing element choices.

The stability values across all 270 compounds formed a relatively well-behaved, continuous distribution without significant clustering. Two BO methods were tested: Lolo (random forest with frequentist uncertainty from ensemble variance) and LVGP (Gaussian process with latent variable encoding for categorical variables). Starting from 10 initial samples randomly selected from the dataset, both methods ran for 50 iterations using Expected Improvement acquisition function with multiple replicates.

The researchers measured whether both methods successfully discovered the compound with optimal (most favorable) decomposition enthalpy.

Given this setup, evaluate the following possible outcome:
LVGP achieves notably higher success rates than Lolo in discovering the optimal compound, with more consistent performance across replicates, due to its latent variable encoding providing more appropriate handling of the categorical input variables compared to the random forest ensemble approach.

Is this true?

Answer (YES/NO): NO